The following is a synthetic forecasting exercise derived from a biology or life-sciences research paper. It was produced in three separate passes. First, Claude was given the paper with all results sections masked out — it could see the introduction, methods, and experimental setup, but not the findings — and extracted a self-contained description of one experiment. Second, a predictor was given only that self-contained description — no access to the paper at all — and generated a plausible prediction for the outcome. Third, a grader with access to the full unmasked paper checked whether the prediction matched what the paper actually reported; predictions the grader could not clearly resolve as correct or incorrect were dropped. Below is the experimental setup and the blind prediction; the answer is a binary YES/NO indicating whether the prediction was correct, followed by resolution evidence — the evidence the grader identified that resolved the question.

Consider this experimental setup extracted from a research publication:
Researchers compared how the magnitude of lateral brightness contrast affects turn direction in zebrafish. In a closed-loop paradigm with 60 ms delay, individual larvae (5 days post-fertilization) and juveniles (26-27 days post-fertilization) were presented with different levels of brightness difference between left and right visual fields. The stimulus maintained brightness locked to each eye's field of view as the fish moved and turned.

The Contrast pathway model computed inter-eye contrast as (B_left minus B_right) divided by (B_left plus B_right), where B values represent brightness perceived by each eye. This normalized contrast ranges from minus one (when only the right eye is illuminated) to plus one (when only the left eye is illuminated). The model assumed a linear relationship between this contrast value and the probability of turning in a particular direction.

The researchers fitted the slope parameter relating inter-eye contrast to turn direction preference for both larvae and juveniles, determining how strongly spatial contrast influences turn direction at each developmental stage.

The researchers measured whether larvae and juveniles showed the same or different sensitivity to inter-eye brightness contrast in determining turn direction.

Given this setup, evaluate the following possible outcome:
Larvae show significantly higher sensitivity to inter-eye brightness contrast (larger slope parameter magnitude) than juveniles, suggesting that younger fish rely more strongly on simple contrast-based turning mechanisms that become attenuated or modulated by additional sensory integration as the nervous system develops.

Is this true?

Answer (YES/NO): YES